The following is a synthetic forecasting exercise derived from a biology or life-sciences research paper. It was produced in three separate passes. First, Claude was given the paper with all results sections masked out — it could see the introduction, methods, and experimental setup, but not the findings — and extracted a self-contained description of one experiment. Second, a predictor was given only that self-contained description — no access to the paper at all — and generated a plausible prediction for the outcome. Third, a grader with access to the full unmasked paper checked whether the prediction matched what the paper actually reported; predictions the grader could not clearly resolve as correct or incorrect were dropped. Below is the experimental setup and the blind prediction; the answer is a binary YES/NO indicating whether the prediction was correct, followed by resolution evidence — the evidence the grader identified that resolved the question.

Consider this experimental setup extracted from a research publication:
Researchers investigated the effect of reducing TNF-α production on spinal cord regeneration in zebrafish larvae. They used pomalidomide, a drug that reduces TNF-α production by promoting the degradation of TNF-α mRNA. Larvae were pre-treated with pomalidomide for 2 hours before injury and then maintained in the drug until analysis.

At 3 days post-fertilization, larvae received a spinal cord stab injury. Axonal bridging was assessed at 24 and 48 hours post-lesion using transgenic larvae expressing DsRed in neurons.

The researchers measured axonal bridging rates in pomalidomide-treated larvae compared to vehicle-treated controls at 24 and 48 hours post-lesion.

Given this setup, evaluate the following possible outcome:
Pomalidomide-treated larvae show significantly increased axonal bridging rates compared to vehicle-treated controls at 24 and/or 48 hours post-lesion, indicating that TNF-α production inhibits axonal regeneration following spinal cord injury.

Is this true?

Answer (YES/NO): NO